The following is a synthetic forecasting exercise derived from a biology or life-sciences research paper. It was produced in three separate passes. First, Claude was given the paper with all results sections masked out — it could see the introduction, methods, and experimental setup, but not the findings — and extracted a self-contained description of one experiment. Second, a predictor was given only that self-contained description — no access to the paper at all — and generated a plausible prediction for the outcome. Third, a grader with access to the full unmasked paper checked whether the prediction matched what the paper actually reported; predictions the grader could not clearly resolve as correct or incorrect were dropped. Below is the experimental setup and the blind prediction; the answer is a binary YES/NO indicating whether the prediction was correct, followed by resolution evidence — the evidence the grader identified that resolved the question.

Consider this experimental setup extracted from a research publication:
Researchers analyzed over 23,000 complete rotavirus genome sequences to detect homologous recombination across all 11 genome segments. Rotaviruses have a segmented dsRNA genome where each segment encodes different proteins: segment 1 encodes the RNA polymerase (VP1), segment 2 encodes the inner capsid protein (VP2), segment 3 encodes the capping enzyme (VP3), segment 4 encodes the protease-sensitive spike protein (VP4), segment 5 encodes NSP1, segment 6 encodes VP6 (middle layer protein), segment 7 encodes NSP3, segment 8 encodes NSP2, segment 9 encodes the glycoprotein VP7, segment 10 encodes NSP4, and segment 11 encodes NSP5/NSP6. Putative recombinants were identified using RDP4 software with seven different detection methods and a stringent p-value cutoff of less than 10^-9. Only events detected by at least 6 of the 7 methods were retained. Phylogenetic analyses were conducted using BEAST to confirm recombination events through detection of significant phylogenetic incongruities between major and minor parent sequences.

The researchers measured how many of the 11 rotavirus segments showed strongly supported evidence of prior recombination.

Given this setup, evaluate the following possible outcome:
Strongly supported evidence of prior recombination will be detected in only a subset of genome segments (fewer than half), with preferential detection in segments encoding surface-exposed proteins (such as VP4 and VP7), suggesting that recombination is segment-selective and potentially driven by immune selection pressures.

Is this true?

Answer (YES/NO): NO